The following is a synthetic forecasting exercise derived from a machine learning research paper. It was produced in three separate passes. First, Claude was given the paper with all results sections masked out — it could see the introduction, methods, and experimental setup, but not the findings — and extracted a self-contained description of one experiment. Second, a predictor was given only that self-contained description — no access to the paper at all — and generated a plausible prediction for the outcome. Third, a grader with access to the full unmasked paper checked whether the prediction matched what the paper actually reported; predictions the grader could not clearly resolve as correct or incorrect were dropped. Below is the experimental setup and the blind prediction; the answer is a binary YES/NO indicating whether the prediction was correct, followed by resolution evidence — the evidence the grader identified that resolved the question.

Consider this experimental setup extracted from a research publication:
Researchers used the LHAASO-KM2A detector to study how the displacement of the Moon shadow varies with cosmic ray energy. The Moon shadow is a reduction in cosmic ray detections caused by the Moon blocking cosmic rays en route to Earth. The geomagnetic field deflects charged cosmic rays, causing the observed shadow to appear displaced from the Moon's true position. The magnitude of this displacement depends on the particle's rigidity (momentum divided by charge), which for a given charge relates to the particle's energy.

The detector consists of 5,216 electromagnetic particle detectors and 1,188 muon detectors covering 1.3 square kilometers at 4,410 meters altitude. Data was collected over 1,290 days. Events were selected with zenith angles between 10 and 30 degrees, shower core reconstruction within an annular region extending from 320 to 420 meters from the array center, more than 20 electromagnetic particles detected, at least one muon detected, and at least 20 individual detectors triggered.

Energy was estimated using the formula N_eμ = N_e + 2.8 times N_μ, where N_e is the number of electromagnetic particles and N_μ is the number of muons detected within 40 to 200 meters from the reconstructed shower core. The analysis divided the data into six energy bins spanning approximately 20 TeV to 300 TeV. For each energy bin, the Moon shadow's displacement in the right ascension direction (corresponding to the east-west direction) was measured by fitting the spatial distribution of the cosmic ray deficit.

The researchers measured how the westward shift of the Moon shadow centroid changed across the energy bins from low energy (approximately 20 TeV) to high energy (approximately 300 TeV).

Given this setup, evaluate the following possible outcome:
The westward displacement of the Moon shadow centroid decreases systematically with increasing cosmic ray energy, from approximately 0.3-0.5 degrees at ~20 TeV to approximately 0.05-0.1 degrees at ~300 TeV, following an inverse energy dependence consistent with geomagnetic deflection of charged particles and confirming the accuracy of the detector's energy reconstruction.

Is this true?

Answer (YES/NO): NO